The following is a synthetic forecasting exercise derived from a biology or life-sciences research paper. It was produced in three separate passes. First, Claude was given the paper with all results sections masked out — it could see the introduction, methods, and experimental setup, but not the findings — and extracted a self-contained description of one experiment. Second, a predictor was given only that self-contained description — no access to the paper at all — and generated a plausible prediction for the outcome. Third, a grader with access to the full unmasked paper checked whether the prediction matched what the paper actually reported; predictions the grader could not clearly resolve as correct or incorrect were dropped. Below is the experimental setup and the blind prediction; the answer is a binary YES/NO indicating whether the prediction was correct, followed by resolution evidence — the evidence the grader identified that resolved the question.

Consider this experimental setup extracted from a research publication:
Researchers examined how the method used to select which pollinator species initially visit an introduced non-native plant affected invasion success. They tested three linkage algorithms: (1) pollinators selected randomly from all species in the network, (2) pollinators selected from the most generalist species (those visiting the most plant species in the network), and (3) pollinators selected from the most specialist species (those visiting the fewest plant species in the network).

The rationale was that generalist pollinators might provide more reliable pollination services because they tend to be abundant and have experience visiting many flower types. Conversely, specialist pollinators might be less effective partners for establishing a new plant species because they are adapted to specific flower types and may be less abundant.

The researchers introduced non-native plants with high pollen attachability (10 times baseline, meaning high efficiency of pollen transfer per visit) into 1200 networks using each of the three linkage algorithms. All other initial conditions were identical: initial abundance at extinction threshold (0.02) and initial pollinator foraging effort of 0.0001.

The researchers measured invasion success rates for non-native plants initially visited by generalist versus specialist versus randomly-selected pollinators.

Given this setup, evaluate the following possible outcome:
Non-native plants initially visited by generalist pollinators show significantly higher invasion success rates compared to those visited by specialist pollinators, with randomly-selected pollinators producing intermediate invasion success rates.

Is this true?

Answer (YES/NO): NO